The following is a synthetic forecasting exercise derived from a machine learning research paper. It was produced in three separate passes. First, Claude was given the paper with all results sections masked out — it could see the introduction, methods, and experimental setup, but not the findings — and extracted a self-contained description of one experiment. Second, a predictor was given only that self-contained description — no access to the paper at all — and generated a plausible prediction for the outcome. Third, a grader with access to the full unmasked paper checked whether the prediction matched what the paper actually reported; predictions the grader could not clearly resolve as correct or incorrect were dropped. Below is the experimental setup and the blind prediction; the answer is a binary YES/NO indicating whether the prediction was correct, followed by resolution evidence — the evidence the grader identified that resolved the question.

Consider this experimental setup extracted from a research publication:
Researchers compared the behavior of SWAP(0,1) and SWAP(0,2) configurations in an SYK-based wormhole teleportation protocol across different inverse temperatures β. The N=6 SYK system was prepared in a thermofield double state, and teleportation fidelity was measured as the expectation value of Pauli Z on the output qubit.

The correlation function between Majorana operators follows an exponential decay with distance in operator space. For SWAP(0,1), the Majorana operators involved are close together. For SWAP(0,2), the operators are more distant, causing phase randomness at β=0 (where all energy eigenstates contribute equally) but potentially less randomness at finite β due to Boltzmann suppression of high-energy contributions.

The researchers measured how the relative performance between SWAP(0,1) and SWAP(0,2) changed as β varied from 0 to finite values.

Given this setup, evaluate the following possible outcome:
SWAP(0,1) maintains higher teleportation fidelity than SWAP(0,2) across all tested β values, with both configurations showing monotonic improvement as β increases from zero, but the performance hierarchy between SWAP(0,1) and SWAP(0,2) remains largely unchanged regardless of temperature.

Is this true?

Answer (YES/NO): NO